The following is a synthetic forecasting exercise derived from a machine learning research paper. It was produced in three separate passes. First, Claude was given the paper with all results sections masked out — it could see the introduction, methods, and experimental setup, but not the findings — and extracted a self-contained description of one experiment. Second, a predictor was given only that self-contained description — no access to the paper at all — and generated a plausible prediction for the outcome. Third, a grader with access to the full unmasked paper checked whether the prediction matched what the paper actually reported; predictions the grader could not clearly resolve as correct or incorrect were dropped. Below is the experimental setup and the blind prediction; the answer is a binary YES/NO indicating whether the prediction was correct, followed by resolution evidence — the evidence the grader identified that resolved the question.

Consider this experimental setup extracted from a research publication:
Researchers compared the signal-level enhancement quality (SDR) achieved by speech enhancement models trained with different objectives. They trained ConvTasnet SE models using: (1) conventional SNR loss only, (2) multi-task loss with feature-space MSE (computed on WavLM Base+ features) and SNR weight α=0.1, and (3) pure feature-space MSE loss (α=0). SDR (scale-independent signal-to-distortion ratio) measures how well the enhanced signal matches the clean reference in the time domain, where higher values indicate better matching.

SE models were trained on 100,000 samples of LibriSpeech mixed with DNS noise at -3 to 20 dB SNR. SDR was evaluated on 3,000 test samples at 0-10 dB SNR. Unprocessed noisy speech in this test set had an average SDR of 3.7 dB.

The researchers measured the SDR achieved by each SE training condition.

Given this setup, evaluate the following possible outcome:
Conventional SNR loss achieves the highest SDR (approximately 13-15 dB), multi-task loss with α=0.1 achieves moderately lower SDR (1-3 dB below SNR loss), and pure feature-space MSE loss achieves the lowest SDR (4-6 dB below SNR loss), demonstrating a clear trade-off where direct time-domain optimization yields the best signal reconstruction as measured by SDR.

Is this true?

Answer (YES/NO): NO